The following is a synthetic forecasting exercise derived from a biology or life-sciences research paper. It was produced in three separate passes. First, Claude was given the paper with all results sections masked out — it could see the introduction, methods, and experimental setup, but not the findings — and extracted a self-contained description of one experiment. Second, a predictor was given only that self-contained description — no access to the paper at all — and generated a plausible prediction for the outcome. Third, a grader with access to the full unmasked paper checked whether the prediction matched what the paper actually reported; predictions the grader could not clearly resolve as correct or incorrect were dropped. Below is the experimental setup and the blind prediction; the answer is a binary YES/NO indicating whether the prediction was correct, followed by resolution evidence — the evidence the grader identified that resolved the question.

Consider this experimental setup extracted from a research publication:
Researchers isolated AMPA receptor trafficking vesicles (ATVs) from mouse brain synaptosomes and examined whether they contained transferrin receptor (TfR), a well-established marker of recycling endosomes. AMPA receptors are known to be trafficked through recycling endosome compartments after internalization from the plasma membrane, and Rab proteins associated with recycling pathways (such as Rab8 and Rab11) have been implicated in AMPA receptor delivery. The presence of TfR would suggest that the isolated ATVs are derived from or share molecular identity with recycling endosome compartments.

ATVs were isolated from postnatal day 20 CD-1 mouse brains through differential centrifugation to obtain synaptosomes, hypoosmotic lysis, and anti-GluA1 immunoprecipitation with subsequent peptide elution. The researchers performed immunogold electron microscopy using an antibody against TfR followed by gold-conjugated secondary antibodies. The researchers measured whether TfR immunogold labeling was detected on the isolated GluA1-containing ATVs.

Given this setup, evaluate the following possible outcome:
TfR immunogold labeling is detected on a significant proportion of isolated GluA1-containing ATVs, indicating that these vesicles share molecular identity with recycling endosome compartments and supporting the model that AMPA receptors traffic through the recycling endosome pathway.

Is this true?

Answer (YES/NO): YES